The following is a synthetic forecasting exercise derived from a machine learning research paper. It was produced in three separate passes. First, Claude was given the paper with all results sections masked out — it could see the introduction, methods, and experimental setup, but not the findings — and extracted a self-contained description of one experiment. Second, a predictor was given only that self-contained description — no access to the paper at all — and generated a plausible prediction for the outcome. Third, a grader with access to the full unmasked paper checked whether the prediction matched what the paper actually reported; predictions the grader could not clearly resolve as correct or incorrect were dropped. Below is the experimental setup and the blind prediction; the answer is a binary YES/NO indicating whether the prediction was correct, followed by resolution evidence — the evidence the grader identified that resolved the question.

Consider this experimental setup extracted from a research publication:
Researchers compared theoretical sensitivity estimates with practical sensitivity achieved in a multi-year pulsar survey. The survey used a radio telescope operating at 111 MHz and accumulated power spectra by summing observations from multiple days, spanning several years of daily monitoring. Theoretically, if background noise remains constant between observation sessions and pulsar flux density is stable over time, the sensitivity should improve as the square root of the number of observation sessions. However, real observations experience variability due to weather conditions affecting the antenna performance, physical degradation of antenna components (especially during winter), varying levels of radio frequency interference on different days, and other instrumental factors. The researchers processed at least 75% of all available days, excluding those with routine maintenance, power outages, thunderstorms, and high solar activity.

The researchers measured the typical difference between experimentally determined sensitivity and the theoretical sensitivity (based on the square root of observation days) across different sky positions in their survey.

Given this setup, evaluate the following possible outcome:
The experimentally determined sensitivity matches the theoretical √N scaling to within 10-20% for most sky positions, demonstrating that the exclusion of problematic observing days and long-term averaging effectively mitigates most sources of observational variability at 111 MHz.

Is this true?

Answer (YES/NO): NO